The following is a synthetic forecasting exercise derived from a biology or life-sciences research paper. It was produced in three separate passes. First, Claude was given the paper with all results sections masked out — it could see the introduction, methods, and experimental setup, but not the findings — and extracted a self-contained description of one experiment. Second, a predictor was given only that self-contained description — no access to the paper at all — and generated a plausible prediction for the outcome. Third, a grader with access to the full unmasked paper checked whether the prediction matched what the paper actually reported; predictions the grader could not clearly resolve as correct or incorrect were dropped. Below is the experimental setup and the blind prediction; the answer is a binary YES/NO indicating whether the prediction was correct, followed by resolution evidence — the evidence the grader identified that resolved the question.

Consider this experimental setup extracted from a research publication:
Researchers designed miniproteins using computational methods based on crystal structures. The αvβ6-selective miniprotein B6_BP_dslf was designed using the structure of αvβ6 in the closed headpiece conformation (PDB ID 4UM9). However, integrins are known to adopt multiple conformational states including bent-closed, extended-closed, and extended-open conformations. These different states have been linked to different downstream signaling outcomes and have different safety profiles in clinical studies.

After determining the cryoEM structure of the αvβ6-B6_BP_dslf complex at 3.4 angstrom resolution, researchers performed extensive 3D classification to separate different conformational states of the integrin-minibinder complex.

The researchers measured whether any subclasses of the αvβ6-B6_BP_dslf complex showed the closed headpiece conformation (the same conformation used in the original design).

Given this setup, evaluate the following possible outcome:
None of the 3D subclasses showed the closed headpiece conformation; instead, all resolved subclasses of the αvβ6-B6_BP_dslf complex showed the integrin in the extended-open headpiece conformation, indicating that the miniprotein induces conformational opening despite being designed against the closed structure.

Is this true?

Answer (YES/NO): YES